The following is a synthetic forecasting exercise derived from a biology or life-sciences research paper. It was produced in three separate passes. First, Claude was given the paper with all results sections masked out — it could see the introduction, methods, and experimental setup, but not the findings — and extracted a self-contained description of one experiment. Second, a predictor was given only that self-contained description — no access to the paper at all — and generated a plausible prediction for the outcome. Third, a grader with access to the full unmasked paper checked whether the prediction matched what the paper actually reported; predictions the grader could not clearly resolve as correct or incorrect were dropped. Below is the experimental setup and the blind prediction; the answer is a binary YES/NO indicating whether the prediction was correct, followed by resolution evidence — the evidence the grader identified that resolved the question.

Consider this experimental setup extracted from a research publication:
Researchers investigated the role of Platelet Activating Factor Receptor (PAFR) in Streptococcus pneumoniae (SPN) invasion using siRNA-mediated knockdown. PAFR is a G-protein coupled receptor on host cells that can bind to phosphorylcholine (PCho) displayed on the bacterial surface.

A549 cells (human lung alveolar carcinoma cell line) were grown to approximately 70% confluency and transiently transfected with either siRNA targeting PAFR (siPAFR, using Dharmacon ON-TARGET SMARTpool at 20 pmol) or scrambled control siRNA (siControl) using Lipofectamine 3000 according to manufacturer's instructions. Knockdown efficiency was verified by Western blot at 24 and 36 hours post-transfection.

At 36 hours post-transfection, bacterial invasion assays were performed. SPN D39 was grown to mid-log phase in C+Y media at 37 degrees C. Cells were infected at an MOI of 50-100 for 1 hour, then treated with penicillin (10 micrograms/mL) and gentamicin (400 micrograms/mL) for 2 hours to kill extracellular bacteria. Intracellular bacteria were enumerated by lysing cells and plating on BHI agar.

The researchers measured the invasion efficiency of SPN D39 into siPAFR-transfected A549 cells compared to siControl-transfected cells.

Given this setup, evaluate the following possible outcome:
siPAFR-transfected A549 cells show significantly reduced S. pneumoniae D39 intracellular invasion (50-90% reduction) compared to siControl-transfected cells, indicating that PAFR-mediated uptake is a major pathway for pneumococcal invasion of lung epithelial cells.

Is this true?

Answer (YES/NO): YES